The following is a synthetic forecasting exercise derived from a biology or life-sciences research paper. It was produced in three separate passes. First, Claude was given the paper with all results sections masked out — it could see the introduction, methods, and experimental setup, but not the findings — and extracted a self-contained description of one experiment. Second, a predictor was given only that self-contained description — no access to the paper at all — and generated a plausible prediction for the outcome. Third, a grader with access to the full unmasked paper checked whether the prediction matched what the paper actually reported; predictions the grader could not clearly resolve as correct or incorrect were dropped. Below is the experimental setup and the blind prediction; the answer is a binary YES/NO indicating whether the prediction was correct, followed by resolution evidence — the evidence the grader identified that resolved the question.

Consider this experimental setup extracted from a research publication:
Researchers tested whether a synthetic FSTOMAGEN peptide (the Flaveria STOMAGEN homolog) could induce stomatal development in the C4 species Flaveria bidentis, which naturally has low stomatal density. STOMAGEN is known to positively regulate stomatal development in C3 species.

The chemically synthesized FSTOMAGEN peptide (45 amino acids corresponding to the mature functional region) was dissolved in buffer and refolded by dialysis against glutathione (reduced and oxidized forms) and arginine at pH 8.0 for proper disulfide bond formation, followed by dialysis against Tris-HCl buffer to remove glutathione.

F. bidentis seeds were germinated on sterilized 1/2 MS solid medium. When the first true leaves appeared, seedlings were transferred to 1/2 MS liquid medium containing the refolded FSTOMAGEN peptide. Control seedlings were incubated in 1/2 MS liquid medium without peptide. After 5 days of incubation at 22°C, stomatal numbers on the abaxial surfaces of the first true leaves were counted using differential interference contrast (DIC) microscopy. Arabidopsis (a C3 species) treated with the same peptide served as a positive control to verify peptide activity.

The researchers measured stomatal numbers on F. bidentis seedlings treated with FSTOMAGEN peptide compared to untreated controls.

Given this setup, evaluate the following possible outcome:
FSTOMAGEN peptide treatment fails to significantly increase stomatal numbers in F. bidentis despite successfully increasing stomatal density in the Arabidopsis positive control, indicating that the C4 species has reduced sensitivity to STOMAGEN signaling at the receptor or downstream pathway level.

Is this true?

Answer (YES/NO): NO